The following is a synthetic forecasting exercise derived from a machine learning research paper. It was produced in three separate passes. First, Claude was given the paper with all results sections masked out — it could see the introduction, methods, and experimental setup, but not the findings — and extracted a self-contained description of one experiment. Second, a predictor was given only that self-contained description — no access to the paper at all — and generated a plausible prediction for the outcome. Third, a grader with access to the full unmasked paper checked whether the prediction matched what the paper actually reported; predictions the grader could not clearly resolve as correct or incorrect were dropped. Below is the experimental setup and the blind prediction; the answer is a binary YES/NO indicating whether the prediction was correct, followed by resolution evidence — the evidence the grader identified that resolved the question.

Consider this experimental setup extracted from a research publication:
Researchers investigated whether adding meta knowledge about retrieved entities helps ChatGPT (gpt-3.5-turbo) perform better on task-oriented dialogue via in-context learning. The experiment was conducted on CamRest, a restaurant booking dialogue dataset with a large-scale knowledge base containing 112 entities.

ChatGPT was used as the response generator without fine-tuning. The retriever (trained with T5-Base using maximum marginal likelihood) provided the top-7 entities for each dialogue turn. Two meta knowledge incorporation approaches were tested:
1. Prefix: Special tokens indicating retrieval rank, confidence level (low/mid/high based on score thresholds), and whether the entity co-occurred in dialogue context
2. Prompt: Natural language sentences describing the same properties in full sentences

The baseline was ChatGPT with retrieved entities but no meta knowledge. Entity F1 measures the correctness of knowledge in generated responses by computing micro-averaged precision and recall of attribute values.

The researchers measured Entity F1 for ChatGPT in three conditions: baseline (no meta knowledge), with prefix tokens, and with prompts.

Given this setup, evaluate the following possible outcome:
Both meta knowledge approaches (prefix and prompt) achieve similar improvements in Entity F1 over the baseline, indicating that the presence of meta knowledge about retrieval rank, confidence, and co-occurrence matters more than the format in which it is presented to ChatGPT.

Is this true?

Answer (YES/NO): NO